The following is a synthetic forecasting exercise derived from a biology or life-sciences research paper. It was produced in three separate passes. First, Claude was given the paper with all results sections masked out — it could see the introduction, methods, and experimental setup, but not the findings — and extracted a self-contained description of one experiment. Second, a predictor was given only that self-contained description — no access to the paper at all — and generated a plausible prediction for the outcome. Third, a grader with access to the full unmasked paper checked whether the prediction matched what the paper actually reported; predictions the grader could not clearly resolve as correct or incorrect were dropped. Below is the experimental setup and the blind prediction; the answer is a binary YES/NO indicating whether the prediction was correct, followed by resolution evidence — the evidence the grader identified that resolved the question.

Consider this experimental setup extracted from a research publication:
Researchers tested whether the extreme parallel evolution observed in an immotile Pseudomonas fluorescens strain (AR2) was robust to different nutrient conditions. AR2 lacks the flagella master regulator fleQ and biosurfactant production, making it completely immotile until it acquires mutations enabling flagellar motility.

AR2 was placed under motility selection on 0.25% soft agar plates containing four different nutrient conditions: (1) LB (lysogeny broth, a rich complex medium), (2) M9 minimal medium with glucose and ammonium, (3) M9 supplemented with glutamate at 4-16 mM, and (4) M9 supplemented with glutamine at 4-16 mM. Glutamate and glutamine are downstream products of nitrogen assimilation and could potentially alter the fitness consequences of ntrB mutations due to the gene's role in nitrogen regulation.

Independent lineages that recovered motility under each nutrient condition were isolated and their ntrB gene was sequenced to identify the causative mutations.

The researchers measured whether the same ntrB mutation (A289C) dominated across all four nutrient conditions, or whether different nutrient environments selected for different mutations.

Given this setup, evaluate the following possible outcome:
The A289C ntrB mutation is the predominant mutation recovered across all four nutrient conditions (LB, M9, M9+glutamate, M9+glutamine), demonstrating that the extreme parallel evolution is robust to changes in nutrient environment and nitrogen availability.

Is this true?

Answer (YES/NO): YES